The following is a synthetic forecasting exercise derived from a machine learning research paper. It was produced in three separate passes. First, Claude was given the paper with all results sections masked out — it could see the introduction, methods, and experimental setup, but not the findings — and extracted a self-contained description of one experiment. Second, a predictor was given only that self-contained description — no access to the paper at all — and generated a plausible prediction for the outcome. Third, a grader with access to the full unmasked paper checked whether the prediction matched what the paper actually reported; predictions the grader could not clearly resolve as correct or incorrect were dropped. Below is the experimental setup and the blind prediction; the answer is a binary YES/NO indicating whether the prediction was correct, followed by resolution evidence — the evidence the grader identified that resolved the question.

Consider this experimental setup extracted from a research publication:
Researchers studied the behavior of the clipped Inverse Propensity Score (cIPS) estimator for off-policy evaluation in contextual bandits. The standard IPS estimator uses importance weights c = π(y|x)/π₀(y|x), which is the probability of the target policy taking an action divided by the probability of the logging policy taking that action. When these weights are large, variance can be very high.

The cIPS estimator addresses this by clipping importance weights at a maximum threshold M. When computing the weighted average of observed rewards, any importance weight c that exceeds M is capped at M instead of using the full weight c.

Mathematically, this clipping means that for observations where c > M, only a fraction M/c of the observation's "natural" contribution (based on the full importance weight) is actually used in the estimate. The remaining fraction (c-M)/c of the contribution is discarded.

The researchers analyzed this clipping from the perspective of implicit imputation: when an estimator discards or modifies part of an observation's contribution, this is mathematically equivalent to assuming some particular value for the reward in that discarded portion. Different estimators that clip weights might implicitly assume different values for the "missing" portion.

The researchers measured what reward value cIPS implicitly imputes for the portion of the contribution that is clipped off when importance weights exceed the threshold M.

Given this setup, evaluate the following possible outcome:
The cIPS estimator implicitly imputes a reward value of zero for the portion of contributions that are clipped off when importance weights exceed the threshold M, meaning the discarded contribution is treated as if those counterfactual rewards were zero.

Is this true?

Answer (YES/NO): YES